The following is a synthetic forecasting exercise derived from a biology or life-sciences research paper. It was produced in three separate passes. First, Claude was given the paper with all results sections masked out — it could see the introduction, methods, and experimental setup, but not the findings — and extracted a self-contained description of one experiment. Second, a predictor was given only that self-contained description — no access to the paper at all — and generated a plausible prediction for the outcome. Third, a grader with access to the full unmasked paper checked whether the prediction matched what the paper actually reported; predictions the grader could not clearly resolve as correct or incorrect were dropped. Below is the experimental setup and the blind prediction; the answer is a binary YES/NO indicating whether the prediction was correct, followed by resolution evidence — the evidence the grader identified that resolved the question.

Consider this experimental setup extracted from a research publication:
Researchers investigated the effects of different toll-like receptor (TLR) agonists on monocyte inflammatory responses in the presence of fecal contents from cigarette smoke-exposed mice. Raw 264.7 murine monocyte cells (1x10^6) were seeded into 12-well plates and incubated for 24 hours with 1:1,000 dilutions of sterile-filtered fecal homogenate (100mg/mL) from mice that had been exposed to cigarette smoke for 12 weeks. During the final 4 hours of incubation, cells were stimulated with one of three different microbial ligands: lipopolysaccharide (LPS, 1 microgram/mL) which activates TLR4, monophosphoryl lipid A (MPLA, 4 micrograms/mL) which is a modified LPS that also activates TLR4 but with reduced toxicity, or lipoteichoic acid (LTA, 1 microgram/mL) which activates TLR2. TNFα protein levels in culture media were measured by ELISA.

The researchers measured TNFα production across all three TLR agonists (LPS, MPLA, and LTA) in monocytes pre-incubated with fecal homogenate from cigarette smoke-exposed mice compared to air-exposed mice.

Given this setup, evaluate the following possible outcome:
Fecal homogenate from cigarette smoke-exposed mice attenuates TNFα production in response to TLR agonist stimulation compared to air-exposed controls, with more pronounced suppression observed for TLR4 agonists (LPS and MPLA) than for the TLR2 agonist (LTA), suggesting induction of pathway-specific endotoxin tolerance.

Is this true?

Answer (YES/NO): YES